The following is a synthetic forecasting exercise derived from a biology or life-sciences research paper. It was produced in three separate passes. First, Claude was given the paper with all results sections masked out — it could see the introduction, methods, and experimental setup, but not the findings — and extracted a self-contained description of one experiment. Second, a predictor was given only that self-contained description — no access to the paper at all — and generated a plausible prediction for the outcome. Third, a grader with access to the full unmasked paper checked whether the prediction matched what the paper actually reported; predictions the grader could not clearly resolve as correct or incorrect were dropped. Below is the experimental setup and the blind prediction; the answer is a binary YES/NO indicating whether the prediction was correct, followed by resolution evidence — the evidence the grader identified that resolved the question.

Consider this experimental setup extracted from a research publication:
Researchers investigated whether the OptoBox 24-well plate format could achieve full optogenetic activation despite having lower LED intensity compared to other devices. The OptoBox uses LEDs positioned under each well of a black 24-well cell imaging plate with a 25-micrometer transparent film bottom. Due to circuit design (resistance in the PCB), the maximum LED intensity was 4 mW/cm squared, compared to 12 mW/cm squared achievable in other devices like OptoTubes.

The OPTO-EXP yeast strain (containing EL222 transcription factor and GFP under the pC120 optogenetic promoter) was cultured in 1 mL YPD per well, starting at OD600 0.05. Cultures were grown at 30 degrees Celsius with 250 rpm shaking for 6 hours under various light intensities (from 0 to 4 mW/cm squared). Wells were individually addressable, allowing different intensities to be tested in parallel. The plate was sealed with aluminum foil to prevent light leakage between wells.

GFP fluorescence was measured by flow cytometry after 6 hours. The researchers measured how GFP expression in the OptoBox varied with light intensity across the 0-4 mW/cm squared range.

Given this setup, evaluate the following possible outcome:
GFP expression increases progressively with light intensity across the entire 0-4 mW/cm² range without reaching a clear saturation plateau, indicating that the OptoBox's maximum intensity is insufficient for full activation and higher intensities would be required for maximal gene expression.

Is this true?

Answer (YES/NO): NO